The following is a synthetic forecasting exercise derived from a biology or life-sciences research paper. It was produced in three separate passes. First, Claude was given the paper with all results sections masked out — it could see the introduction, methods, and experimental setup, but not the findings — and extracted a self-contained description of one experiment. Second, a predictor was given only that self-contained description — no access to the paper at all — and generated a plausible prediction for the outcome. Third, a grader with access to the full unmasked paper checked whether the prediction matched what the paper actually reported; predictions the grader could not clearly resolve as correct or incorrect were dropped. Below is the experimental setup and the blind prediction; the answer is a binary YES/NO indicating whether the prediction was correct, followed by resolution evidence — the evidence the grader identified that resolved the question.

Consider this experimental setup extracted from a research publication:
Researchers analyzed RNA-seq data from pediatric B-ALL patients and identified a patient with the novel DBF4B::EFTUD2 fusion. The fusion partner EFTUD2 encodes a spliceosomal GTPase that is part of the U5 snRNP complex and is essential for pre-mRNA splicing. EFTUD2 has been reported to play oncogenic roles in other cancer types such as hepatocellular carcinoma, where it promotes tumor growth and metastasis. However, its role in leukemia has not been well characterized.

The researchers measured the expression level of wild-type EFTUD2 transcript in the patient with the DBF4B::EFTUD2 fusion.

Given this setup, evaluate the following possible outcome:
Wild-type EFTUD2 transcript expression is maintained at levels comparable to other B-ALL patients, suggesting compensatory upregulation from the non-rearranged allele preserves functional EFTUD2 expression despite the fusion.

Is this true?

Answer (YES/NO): NO